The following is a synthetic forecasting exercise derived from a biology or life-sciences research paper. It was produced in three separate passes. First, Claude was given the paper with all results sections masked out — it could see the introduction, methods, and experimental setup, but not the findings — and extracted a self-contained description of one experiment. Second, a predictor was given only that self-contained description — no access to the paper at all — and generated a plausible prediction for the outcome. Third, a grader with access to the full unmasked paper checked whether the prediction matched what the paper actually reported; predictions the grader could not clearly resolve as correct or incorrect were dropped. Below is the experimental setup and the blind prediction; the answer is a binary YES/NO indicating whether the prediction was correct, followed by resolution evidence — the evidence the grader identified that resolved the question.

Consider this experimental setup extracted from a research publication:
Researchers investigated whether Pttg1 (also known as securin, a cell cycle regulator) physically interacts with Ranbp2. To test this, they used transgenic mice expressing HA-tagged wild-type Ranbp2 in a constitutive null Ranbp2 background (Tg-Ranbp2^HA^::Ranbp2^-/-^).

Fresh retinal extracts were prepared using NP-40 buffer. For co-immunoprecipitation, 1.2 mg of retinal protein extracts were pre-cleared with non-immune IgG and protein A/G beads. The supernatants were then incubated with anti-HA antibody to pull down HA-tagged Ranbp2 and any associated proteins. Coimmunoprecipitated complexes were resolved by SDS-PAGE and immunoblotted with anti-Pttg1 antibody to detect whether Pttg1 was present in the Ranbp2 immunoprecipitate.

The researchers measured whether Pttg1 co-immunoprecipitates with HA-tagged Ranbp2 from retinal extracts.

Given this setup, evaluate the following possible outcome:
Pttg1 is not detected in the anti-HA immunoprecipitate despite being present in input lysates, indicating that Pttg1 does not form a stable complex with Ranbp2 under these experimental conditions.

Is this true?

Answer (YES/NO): NO